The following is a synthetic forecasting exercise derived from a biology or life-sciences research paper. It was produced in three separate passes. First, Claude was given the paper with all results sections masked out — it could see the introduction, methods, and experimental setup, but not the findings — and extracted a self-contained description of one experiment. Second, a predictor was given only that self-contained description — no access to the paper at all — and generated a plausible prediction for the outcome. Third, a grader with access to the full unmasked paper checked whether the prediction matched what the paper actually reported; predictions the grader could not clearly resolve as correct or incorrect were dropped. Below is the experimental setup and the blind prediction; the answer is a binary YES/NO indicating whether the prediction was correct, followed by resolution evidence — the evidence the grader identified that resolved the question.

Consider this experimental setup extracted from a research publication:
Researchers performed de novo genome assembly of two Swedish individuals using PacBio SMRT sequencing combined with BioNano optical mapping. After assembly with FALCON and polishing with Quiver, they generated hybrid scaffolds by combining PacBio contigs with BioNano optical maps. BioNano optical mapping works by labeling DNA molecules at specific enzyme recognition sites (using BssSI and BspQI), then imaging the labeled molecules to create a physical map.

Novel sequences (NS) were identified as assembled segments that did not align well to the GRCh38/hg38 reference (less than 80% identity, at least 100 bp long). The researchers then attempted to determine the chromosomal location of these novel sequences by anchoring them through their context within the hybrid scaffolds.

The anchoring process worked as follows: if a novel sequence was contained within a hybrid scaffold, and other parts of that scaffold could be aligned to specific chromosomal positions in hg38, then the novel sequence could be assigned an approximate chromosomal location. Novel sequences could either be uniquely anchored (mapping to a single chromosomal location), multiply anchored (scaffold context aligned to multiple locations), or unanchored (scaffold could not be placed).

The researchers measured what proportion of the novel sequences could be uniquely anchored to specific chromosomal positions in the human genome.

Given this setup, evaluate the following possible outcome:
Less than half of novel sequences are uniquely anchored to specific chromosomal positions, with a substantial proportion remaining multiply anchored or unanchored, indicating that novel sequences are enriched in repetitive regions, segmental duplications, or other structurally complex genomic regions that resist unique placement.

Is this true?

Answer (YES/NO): YES